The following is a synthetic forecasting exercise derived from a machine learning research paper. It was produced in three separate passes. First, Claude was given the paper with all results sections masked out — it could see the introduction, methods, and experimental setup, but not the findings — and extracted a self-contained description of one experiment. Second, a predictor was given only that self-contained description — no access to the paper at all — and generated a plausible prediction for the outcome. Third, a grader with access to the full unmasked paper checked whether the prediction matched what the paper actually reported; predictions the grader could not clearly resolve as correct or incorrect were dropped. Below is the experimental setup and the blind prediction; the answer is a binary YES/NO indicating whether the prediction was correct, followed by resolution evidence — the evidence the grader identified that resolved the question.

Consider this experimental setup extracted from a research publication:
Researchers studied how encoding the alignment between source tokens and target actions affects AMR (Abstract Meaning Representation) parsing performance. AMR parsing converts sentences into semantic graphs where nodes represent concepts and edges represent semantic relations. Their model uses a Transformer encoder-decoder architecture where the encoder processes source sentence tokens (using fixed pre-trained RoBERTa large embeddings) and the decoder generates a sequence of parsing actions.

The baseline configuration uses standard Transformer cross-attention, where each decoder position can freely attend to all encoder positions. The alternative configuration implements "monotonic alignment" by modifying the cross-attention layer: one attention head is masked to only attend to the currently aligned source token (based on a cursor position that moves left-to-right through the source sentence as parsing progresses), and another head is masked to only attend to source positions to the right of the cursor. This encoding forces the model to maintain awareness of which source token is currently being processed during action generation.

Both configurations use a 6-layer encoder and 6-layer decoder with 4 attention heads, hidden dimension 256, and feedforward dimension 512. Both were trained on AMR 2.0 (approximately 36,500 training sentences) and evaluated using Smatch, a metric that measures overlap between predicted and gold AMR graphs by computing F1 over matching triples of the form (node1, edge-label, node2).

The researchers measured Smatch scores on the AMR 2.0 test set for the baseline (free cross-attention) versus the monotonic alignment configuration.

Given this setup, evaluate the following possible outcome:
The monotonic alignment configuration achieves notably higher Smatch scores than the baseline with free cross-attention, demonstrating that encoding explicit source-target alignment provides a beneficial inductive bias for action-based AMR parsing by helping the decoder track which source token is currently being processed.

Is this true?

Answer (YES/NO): YES